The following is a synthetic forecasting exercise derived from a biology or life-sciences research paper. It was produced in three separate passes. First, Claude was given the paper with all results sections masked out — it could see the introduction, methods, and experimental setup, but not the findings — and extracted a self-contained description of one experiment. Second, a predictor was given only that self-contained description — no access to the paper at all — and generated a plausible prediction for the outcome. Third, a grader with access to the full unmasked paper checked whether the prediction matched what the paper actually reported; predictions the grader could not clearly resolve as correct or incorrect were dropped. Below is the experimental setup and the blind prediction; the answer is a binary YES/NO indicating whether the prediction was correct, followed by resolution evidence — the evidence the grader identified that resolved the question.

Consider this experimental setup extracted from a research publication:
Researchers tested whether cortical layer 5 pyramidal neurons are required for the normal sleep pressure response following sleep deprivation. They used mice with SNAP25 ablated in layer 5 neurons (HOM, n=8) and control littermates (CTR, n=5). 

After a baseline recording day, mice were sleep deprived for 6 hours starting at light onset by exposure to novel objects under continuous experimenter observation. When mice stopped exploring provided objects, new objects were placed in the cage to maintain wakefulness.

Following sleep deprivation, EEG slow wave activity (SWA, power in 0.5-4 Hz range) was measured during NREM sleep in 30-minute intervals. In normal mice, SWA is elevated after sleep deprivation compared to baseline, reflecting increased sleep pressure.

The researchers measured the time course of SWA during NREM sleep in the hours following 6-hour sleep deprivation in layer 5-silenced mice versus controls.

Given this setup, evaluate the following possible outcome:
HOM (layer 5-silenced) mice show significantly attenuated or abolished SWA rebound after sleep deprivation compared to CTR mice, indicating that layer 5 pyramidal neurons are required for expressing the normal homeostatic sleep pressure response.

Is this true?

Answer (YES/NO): YES